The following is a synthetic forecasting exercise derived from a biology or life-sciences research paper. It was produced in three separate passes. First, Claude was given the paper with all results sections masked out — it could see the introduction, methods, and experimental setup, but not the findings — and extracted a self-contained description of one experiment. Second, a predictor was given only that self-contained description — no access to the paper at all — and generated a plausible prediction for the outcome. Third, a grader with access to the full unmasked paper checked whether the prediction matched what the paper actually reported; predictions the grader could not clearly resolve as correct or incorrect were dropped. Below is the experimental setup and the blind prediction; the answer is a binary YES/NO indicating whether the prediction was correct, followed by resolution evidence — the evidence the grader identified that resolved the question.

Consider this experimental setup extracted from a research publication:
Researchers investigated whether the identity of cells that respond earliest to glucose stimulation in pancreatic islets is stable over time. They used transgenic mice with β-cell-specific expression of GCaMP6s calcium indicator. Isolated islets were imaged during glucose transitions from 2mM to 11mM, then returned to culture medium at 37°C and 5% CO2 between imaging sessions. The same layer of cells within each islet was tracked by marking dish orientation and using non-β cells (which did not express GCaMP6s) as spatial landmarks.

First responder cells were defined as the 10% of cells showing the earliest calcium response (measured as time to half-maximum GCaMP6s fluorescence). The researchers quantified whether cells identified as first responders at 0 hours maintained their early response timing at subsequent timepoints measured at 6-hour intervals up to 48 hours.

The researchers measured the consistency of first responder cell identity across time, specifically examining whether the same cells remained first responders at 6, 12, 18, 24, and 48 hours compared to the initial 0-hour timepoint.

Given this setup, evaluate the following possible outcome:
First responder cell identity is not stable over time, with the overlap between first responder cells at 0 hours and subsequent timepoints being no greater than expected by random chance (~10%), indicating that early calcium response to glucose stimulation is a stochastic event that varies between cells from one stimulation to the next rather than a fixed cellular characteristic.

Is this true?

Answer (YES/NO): NO